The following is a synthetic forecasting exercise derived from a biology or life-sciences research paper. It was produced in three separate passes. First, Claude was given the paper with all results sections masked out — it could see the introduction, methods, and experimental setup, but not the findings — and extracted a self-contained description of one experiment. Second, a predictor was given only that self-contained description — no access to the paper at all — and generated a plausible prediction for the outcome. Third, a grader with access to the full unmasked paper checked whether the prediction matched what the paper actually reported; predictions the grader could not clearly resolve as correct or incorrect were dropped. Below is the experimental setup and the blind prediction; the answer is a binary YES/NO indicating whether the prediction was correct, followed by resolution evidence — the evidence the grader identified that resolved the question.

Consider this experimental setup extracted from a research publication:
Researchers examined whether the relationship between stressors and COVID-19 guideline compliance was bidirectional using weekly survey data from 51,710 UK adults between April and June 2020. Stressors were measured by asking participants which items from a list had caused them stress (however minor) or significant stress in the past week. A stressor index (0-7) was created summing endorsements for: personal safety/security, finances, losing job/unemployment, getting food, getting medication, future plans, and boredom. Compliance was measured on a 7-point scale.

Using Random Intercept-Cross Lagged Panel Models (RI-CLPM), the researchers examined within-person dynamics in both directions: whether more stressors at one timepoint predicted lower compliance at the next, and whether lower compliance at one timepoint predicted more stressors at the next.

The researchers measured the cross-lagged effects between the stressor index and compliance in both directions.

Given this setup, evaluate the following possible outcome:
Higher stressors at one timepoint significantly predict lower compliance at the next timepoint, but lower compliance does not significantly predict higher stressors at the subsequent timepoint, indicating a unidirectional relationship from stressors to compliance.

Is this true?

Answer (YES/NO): NO